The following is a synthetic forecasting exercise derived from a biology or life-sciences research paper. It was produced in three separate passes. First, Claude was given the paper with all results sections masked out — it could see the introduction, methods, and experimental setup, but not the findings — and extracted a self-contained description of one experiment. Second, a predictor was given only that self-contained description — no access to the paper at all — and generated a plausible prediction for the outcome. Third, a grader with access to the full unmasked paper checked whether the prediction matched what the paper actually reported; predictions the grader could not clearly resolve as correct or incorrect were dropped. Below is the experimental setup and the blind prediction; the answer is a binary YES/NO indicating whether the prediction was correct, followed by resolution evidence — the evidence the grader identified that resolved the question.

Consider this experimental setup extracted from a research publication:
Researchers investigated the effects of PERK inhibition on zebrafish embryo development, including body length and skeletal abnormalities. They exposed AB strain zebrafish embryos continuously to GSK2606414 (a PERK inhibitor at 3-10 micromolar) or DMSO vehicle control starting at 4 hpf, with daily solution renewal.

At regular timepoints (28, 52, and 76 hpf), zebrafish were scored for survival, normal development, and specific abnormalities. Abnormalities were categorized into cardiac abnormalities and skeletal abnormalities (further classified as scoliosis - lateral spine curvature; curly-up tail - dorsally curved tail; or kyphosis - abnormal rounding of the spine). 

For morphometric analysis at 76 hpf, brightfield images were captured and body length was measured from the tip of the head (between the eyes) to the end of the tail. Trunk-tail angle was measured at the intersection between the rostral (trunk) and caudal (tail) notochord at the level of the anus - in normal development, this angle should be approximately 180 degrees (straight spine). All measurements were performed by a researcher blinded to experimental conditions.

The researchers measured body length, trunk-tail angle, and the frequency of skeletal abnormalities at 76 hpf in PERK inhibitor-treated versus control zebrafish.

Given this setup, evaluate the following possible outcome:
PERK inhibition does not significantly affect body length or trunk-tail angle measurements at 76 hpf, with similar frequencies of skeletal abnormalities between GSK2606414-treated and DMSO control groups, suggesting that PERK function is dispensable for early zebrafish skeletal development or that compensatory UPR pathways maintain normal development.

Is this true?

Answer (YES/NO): NO